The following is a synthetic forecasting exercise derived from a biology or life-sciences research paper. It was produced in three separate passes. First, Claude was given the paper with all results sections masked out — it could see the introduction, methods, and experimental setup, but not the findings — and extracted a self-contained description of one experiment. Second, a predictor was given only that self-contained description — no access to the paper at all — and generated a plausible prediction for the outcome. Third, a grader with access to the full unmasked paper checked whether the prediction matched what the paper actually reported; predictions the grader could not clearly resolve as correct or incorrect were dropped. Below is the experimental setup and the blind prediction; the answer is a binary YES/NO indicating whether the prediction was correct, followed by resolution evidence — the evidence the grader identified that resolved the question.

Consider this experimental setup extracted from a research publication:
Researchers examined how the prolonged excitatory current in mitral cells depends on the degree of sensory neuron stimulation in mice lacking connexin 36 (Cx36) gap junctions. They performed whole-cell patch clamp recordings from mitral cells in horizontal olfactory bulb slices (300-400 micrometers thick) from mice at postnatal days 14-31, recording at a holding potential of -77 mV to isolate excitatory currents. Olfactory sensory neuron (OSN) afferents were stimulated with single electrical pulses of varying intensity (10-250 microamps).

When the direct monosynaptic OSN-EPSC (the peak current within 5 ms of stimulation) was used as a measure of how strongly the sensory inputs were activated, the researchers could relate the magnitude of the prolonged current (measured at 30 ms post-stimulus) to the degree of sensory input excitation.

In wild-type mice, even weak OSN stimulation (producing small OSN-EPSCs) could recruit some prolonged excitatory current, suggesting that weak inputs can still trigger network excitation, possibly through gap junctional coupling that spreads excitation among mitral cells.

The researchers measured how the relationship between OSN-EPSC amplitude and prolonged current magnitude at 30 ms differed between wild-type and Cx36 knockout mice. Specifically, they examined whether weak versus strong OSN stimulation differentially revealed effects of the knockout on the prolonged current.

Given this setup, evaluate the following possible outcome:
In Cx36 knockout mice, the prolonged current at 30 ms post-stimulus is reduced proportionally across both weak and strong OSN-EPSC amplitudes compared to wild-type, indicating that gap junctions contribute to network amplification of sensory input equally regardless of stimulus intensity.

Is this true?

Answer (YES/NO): NO